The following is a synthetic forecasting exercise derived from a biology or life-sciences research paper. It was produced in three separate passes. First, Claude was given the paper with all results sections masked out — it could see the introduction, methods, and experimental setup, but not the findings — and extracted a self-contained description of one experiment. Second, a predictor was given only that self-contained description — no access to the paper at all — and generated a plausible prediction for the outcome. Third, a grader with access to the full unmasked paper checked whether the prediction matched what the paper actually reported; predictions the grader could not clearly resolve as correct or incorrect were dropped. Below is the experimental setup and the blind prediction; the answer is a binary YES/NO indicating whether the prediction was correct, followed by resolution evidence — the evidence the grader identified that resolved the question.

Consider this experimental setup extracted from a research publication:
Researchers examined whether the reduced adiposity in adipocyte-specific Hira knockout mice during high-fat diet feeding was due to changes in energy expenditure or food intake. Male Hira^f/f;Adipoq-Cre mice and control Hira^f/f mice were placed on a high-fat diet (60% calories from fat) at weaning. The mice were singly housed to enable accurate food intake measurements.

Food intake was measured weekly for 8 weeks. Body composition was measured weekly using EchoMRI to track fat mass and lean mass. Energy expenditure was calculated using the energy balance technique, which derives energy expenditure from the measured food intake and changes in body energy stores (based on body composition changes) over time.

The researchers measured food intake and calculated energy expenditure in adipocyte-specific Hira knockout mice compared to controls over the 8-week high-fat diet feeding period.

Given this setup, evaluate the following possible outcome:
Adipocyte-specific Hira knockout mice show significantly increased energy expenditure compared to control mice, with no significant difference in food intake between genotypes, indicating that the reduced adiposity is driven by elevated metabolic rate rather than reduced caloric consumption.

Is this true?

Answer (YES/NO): NO